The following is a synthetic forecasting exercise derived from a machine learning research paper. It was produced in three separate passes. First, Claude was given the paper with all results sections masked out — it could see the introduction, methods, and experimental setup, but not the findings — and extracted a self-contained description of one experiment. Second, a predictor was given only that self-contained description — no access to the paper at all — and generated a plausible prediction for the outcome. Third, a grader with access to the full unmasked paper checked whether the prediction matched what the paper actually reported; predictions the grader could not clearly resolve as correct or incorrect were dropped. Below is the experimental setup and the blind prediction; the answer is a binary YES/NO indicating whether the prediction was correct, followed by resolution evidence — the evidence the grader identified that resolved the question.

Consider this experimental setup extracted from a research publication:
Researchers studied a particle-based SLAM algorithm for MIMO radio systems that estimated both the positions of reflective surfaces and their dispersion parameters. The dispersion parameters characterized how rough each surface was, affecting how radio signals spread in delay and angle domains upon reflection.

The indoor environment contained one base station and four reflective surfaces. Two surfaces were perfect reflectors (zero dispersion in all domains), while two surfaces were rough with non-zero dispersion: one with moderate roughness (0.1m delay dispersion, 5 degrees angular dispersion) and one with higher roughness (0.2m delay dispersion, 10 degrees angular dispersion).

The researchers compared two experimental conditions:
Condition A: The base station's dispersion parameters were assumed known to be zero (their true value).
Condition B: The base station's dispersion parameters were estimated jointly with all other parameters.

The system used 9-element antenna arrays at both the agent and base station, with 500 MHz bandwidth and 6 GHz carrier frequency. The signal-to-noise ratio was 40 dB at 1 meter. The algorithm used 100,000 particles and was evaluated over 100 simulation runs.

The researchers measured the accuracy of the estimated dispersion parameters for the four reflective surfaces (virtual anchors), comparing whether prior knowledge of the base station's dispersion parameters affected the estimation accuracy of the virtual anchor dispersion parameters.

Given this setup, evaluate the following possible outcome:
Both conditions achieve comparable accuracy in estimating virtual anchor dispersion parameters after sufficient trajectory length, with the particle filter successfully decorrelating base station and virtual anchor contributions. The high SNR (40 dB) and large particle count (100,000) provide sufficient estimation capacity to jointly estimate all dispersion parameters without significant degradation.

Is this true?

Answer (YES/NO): YES